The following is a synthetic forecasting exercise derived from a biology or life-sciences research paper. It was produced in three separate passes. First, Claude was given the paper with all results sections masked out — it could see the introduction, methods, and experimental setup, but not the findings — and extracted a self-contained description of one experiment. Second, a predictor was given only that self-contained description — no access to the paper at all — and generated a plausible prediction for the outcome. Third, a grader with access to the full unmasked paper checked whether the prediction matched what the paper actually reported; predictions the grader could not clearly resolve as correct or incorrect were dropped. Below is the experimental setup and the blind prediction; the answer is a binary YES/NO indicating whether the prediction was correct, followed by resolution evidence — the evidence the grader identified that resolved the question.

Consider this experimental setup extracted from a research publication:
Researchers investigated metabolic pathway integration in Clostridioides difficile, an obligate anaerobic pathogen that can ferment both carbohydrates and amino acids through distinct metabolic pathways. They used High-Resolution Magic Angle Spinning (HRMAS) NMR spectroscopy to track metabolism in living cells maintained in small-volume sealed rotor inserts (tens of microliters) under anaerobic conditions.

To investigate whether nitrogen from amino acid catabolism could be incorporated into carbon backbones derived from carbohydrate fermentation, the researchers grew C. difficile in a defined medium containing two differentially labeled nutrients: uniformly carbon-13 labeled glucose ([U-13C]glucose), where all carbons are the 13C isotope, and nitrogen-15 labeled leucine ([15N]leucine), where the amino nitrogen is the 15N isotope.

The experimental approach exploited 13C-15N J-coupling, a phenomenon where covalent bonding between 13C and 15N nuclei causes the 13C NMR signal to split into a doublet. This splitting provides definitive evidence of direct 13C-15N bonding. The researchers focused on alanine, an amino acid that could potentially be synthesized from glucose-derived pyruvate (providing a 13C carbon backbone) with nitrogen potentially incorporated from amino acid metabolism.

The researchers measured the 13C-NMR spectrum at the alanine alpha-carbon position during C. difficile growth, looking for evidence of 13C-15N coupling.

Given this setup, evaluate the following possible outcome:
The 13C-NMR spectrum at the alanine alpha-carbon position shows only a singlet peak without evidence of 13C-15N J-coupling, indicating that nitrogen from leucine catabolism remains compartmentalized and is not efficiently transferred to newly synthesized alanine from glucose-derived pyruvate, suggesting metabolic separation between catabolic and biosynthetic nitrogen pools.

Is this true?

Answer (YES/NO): NO